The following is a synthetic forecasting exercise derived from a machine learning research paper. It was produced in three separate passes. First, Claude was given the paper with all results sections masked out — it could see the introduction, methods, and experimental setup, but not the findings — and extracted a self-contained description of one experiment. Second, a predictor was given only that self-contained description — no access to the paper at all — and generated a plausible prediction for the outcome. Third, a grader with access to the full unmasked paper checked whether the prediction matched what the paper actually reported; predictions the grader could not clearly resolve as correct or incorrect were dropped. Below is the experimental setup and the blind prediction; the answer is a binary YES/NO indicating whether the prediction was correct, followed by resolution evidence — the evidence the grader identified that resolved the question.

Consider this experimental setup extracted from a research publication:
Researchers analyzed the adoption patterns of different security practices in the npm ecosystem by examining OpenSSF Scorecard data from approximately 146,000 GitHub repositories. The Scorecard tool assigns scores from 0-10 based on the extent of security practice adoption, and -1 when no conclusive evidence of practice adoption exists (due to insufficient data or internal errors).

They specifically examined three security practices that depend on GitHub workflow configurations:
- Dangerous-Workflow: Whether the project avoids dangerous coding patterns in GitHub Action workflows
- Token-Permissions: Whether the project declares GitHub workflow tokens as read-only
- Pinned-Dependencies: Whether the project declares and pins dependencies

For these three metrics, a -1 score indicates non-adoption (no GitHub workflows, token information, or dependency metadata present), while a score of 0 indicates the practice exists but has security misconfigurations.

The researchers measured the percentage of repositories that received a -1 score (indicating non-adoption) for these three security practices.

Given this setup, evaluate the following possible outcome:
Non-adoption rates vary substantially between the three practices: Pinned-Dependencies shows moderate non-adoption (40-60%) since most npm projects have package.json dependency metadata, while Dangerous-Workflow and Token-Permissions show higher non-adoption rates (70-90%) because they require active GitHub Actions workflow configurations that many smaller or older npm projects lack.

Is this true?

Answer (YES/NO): NO